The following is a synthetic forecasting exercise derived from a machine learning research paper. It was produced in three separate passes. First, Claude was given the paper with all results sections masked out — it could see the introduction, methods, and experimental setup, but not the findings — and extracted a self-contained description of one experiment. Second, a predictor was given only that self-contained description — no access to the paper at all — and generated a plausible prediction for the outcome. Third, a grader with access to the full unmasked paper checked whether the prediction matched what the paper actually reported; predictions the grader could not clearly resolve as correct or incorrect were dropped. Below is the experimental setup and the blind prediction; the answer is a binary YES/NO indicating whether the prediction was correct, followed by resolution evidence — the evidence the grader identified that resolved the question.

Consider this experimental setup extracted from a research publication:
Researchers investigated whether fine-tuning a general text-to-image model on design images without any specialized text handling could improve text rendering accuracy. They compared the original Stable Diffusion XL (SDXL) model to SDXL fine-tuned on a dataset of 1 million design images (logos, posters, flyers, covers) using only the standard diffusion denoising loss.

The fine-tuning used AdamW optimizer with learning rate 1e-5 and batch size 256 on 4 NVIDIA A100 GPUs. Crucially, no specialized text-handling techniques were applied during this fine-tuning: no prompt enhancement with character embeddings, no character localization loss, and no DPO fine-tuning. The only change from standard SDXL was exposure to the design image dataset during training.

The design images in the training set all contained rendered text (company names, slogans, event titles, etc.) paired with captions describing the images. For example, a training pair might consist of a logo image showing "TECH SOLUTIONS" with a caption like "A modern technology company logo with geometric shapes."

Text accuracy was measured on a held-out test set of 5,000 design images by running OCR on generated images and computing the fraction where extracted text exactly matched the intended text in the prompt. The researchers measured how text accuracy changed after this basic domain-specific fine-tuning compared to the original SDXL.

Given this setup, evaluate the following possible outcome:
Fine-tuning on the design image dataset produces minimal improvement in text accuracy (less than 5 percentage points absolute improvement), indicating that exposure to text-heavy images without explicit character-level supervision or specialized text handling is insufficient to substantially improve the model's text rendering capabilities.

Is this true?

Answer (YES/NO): NO